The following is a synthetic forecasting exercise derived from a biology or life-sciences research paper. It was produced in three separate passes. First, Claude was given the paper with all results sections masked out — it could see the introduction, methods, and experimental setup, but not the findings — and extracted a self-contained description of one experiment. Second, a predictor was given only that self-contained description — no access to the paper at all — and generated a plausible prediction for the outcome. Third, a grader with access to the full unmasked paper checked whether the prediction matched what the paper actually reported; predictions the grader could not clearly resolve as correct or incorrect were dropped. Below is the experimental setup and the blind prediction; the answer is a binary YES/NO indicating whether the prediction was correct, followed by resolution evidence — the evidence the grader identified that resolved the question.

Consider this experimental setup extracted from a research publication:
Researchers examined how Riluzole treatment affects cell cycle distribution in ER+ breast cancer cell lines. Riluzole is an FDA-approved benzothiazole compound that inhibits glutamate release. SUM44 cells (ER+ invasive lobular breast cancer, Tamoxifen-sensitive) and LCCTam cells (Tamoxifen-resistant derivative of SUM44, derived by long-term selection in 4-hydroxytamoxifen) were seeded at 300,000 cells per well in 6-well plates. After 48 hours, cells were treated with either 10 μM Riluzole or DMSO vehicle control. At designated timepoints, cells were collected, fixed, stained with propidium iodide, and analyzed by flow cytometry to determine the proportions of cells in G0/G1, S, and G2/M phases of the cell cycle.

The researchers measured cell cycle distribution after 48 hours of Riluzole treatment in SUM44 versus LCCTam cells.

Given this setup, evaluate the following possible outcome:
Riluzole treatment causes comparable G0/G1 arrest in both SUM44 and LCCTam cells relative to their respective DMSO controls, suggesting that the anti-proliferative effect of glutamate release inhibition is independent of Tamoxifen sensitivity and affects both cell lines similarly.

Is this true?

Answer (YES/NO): NO